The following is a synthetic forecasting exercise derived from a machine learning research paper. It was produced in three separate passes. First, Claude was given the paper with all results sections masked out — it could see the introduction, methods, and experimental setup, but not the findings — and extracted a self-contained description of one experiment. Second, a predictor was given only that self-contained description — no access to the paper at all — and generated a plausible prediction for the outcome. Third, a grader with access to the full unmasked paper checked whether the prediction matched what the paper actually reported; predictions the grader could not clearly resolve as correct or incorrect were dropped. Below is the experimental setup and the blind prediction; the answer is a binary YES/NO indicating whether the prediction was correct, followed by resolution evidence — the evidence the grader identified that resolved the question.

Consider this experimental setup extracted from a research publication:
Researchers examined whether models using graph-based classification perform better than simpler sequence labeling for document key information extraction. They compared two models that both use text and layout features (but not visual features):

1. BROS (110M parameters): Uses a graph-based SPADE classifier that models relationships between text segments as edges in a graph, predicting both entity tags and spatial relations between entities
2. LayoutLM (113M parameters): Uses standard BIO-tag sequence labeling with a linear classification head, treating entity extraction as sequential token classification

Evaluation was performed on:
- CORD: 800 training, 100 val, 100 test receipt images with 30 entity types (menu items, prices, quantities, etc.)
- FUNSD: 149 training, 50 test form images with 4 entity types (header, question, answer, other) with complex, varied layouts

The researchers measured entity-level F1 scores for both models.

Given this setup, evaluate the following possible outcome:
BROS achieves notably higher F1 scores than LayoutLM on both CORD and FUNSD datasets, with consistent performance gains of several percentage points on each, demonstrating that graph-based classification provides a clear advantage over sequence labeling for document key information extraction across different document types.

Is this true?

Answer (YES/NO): NO